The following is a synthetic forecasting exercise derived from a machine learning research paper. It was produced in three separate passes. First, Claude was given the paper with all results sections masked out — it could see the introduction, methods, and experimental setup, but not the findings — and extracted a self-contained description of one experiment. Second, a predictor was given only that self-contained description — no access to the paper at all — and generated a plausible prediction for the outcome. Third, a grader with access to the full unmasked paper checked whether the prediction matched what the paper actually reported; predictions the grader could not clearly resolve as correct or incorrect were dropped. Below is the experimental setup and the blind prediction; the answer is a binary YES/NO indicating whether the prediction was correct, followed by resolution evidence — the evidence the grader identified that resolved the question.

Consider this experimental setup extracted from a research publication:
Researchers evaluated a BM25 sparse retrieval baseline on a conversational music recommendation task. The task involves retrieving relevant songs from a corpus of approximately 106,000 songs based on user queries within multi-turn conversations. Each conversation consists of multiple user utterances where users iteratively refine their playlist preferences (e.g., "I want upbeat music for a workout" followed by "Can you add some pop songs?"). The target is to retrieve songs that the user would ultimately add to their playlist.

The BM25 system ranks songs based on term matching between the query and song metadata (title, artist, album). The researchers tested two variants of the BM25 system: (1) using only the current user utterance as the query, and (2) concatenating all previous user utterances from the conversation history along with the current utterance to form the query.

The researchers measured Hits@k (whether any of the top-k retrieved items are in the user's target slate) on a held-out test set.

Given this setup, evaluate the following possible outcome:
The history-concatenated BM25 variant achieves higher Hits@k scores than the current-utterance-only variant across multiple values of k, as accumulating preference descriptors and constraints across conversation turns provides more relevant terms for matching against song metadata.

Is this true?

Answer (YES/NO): YES